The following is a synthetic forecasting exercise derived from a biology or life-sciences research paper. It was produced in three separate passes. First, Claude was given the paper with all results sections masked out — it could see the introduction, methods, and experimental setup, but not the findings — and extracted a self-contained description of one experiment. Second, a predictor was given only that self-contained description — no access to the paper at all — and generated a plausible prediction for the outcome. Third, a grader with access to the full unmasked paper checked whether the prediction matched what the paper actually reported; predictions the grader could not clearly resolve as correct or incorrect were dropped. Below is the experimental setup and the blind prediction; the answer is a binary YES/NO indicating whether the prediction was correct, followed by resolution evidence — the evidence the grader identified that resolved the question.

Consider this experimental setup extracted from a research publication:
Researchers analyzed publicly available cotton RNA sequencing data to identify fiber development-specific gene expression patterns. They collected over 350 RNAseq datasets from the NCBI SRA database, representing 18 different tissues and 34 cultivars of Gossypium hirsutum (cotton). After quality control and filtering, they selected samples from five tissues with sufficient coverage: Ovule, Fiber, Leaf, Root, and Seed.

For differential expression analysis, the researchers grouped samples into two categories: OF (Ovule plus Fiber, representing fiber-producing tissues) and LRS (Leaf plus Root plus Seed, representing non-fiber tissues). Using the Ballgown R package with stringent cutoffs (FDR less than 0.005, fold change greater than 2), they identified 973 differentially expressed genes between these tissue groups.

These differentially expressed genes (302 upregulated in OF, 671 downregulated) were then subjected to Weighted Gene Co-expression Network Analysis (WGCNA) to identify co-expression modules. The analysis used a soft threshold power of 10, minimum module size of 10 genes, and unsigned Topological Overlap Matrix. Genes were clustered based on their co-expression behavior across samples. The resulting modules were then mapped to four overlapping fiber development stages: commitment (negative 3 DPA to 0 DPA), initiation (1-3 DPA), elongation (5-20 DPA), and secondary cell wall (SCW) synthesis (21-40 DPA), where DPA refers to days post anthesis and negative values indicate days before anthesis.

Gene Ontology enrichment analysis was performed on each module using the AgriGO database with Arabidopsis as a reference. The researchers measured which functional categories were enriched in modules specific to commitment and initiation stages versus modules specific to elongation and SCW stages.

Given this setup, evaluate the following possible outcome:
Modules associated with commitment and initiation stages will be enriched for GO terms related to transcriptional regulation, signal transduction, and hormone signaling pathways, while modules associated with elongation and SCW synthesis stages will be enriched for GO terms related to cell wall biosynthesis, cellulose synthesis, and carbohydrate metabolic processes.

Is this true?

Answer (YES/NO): NO